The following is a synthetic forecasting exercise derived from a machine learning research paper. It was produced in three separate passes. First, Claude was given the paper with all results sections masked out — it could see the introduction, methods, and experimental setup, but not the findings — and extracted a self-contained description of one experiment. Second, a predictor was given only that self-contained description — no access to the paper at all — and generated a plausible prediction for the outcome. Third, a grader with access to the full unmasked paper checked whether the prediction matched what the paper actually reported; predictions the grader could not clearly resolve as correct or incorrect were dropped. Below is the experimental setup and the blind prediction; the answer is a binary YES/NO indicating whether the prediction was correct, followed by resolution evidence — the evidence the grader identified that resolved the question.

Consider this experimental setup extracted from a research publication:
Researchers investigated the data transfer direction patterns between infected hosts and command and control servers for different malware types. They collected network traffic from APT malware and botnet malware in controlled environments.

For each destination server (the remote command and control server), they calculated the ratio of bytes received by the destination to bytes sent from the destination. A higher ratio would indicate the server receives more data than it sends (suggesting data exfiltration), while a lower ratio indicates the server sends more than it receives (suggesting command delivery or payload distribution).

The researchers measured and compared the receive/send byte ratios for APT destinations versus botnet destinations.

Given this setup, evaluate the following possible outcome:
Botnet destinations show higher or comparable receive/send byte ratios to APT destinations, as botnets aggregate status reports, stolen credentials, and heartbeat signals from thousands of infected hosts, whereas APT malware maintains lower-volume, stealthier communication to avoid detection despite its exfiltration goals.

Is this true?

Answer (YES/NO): YES